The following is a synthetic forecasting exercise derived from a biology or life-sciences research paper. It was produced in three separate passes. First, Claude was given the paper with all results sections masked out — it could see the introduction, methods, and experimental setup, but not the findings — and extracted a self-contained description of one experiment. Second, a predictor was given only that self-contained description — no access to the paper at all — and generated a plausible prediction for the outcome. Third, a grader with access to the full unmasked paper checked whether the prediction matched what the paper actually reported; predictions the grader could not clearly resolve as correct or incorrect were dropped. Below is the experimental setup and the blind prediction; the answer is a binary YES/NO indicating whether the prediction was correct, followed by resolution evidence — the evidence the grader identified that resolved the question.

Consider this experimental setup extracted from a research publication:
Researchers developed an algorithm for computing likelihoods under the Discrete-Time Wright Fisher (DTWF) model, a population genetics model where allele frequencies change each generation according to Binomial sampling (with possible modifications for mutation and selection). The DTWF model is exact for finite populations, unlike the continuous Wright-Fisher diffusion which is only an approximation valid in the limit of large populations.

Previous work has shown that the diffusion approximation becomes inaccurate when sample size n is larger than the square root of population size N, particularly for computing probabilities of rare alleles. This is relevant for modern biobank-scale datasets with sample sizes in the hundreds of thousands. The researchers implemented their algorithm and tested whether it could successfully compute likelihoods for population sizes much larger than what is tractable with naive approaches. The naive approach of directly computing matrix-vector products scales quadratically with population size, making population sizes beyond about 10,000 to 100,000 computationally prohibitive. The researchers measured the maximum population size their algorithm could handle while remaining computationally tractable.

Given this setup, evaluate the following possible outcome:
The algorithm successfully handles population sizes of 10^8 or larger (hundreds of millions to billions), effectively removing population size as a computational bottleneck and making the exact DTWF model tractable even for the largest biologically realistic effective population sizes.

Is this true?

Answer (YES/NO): YES